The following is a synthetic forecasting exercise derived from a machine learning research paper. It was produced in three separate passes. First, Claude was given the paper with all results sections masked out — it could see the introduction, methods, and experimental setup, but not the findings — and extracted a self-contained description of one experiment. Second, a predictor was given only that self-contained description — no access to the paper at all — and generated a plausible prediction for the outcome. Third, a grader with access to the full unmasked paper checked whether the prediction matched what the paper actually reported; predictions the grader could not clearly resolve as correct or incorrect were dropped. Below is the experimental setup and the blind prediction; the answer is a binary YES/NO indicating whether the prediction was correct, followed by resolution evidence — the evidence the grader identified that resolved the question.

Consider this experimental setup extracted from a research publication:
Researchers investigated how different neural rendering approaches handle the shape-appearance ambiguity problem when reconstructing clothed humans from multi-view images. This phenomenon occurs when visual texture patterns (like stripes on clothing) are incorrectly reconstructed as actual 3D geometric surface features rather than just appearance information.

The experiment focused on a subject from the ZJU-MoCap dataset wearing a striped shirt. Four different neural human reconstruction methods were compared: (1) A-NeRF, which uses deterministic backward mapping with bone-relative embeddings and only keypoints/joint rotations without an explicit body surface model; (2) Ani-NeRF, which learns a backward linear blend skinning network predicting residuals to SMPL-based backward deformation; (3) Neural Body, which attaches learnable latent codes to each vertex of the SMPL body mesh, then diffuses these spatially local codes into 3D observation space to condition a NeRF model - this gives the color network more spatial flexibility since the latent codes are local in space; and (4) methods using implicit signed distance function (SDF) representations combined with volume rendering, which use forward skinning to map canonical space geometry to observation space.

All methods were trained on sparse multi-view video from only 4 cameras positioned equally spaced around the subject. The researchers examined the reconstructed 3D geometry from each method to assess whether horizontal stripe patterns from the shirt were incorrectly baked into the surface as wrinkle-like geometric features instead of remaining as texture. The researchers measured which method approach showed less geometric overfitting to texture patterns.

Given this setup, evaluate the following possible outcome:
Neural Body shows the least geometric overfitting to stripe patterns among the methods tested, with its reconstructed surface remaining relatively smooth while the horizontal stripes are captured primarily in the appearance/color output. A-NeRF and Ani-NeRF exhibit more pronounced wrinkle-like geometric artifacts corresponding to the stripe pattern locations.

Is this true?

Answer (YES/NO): YES